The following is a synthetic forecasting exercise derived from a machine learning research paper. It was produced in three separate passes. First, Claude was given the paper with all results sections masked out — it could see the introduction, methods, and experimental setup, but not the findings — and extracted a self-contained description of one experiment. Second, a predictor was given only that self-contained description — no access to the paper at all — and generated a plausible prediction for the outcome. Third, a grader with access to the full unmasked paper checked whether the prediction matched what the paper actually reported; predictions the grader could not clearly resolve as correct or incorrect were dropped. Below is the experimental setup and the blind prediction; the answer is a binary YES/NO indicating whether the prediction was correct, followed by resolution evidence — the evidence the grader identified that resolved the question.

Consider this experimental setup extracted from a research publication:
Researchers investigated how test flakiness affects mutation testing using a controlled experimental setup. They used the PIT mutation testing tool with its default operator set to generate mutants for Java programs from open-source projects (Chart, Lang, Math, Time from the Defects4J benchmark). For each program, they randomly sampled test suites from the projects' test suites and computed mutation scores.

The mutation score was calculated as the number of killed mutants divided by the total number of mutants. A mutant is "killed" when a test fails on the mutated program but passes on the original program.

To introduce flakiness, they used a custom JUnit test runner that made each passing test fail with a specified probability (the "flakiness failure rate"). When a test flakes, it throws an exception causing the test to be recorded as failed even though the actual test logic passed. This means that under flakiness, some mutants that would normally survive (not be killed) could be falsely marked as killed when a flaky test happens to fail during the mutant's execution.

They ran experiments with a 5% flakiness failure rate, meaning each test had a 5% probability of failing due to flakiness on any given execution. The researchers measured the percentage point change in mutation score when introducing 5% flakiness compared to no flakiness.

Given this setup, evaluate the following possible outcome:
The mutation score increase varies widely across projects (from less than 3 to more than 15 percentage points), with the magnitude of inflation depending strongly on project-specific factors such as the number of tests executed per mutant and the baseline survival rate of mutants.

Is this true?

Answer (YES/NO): NO